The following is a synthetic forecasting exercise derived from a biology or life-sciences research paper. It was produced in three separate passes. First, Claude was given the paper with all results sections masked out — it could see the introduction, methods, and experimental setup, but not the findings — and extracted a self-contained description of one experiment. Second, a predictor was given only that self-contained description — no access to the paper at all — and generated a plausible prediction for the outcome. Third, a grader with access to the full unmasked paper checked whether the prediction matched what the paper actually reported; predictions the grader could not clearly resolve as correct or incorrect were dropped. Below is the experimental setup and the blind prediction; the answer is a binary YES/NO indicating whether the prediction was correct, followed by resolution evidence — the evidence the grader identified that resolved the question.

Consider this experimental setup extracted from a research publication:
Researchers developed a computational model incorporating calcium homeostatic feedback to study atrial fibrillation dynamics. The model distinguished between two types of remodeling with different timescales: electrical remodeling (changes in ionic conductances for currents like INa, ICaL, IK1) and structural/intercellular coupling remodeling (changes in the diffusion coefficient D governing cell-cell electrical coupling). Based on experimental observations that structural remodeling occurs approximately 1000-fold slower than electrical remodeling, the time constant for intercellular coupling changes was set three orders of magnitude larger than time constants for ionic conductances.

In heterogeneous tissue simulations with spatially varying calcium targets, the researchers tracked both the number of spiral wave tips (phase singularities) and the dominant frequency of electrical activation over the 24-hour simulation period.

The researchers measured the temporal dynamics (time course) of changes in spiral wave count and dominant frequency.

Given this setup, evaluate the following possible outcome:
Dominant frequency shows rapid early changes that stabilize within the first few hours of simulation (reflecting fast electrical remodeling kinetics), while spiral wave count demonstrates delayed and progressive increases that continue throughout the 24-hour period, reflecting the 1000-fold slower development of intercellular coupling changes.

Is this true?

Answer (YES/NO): NO